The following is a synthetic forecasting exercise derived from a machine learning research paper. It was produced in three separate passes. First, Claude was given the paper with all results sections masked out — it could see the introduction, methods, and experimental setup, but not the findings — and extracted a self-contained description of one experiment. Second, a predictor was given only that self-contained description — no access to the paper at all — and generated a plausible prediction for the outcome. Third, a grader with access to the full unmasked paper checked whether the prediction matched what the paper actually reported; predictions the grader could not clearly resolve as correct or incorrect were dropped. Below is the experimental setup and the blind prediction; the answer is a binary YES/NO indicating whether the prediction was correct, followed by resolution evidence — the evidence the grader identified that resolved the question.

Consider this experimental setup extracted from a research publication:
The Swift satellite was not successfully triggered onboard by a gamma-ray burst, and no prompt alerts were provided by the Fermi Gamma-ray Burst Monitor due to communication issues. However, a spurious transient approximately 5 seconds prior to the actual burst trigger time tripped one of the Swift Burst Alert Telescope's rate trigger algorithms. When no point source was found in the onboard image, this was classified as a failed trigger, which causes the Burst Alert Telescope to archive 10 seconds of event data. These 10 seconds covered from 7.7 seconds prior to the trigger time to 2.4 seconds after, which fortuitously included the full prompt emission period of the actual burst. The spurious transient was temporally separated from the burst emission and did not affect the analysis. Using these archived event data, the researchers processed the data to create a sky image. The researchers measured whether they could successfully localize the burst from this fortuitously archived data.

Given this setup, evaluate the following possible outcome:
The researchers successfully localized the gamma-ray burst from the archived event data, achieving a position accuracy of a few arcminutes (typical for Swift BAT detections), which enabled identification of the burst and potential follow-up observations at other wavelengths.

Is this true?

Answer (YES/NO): YES